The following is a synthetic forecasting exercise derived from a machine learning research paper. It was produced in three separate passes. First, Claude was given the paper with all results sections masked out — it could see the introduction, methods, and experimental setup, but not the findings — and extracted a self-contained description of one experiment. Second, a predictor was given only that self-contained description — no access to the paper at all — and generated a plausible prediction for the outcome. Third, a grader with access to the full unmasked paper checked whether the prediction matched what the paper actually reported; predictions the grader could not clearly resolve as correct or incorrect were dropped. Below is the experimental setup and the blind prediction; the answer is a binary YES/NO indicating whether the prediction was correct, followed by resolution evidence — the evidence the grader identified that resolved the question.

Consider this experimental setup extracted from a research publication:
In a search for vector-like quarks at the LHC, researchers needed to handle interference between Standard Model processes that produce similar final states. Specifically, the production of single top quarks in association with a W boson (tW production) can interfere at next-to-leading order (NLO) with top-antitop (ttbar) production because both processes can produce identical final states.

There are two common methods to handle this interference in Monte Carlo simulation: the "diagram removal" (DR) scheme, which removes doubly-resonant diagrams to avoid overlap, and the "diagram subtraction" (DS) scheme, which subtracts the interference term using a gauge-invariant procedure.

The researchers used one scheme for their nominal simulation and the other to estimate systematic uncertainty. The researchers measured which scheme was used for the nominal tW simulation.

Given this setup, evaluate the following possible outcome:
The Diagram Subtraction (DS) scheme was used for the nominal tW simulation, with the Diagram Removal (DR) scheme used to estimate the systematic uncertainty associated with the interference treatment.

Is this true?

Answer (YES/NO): NO